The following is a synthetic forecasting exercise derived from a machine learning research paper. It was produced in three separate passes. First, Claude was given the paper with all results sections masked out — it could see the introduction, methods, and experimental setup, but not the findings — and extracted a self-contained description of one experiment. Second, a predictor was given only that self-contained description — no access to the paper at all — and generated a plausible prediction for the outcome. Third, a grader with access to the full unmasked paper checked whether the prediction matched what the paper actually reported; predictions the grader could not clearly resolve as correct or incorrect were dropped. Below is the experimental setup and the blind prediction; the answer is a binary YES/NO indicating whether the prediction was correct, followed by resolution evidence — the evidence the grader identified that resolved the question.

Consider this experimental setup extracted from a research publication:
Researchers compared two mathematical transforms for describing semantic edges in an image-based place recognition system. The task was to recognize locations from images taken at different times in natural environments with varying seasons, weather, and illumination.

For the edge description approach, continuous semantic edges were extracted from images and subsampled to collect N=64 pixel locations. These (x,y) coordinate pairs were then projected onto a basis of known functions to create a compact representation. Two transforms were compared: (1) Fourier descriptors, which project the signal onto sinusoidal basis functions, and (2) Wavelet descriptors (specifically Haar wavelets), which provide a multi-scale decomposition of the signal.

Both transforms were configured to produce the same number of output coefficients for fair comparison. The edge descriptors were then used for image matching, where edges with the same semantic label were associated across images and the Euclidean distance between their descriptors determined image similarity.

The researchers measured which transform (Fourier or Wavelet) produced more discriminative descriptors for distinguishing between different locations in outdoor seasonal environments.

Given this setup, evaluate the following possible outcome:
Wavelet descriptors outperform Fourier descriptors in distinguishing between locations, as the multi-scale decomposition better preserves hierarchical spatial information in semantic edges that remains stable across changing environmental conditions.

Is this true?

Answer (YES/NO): YES